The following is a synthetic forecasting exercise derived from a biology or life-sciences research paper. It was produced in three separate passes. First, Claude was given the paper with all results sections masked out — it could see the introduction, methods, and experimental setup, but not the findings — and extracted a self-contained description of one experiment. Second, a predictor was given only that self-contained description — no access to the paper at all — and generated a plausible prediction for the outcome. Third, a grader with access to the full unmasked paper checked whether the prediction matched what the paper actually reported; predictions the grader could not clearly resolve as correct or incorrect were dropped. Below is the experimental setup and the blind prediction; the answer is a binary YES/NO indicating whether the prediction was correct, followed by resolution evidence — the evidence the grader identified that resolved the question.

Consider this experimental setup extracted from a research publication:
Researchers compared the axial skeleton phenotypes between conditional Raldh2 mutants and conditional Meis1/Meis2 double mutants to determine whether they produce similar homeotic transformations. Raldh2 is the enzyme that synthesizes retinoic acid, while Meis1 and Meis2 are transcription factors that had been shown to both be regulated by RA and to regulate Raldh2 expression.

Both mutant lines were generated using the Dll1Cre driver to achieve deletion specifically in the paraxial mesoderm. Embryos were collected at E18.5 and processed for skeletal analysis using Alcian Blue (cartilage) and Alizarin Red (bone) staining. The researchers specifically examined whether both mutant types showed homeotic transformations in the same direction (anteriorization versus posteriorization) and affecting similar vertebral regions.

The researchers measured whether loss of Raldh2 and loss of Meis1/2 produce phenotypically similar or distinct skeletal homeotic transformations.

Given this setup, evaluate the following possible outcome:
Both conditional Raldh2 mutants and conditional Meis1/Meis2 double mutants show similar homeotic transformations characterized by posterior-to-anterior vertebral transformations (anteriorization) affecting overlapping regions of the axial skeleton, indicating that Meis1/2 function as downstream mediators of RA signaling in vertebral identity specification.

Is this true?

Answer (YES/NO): YES